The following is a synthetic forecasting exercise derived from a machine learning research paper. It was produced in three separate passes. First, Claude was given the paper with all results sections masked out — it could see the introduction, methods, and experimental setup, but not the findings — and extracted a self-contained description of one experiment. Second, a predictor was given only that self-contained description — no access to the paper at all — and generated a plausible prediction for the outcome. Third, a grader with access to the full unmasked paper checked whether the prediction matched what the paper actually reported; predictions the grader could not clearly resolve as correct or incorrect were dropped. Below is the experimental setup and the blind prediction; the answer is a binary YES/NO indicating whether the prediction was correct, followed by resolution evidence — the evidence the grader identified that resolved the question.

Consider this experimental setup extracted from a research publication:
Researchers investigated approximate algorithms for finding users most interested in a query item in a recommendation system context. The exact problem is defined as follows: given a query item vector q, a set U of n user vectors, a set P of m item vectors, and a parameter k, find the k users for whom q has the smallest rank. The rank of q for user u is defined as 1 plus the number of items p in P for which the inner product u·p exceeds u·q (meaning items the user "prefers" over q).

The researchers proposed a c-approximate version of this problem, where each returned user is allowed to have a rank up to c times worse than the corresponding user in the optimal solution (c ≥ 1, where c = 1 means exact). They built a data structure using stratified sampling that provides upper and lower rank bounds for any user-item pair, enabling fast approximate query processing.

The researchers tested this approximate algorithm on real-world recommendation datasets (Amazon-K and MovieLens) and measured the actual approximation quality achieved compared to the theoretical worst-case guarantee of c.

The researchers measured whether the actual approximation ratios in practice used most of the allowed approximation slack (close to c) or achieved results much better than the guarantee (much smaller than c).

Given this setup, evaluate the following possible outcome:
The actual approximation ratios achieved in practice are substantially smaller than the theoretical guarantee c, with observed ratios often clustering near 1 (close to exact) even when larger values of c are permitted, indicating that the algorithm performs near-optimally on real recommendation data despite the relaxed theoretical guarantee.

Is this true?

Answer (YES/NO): YES